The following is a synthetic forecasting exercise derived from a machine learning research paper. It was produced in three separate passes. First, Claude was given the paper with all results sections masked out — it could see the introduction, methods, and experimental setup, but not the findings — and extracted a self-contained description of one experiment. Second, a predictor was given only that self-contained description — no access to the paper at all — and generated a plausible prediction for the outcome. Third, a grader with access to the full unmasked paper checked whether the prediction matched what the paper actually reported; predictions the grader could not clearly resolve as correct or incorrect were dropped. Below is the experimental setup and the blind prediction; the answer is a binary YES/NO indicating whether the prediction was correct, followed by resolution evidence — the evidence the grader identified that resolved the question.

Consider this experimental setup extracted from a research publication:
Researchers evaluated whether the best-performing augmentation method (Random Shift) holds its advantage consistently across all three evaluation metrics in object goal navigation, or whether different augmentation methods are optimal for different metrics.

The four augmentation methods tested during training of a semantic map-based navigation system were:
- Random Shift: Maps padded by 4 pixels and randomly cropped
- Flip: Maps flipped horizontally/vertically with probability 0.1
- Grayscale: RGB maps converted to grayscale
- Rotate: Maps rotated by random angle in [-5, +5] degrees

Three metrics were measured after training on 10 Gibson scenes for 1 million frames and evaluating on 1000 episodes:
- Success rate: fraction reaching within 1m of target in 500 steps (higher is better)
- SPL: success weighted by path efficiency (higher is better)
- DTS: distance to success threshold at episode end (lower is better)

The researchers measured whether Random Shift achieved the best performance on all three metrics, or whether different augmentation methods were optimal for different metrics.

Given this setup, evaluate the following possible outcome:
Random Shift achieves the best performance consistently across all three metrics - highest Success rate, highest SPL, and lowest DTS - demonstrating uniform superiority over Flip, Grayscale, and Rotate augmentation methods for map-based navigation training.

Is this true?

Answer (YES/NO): YES